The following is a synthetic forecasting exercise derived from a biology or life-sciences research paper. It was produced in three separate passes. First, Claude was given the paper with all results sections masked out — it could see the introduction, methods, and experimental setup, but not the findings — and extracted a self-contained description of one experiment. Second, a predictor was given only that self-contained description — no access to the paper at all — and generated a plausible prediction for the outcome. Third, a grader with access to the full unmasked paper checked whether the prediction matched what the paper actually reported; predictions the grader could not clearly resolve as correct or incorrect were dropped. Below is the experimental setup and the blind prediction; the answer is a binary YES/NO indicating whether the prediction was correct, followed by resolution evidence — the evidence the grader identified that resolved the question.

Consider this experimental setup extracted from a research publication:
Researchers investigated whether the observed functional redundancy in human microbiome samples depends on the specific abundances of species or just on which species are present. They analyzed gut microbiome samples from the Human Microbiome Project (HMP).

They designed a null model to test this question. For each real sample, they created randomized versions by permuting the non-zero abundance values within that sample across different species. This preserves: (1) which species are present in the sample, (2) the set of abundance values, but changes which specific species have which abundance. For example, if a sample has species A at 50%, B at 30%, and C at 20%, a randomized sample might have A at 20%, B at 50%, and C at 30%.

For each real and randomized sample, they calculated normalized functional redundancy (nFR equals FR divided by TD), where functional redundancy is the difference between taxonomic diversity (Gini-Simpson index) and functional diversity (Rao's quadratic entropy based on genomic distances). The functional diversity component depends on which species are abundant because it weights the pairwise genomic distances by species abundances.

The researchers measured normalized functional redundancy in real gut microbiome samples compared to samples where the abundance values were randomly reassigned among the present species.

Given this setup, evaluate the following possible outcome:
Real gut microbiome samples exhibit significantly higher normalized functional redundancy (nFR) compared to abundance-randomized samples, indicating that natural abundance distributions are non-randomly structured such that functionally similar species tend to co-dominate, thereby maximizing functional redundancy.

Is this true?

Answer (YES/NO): NO